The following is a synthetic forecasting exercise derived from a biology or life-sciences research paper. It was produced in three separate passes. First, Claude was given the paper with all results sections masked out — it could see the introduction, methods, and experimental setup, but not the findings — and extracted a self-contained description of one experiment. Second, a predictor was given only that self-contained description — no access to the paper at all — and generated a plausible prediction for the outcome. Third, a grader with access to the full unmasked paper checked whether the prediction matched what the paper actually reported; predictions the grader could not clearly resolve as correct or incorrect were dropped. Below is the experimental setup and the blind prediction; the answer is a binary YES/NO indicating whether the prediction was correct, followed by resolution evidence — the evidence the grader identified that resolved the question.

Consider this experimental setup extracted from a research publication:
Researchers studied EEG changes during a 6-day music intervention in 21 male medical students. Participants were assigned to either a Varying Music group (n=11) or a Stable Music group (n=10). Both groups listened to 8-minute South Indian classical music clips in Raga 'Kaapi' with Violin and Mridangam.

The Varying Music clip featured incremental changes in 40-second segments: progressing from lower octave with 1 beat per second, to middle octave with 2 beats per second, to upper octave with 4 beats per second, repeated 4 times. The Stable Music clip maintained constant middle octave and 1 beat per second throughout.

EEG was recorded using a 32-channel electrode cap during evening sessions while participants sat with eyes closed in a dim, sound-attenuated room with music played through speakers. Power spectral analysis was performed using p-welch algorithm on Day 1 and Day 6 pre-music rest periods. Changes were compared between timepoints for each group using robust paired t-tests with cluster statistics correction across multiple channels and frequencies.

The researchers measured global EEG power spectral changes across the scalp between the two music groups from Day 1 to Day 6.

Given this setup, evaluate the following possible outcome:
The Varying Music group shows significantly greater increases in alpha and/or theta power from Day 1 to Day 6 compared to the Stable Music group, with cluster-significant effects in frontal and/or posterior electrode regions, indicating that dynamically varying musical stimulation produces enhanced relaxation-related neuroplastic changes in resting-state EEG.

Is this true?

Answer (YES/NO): NO